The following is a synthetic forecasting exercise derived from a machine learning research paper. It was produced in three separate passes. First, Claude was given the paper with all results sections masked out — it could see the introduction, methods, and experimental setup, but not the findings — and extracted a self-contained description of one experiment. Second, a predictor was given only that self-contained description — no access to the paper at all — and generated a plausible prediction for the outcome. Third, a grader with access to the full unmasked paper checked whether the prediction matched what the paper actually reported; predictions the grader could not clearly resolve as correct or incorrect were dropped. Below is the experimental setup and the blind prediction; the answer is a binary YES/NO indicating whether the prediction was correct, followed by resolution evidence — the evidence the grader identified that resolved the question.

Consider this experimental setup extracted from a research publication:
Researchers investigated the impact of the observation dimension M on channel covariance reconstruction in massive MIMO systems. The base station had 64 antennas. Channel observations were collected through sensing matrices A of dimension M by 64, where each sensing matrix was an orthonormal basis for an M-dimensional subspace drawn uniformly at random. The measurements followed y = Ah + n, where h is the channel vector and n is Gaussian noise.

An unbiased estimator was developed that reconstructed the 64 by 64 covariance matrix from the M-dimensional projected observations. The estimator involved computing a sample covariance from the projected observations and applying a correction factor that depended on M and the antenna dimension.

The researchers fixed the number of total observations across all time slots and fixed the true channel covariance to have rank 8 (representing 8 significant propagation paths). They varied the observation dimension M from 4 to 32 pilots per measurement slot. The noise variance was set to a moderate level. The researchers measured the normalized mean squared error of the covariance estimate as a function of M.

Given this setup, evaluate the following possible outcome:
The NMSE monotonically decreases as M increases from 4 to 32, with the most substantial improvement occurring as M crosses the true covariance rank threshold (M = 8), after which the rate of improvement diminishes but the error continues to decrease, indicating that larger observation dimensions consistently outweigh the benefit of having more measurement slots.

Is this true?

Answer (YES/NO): NO